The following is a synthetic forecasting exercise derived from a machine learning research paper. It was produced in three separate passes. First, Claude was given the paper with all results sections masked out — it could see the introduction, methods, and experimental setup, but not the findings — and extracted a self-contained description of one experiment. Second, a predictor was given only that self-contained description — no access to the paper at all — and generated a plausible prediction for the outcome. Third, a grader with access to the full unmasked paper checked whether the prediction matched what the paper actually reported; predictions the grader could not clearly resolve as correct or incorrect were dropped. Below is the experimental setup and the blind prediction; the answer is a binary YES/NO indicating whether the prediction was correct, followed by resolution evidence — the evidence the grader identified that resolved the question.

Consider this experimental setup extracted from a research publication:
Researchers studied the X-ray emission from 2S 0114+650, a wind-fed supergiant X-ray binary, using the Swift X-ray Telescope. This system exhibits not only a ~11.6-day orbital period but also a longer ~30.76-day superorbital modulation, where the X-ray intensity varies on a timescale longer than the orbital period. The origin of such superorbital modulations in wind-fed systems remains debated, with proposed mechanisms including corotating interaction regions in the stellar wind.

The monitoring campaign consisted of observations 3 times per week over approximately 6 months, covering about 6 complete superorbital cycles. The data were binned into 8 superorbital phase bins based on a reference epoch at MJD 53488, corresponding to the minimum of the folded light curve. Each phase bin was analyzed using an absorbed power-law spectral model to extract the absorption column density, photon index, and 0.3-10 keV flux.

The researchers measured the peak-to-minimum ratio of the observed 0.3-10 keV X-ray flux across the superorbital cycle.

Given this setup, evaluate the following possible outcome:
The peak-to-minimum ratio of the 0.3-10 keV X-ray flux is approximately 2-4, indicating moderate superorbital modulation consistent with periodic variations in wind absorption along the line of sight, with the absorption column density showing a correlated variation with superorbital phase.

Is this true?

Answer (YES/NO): NO